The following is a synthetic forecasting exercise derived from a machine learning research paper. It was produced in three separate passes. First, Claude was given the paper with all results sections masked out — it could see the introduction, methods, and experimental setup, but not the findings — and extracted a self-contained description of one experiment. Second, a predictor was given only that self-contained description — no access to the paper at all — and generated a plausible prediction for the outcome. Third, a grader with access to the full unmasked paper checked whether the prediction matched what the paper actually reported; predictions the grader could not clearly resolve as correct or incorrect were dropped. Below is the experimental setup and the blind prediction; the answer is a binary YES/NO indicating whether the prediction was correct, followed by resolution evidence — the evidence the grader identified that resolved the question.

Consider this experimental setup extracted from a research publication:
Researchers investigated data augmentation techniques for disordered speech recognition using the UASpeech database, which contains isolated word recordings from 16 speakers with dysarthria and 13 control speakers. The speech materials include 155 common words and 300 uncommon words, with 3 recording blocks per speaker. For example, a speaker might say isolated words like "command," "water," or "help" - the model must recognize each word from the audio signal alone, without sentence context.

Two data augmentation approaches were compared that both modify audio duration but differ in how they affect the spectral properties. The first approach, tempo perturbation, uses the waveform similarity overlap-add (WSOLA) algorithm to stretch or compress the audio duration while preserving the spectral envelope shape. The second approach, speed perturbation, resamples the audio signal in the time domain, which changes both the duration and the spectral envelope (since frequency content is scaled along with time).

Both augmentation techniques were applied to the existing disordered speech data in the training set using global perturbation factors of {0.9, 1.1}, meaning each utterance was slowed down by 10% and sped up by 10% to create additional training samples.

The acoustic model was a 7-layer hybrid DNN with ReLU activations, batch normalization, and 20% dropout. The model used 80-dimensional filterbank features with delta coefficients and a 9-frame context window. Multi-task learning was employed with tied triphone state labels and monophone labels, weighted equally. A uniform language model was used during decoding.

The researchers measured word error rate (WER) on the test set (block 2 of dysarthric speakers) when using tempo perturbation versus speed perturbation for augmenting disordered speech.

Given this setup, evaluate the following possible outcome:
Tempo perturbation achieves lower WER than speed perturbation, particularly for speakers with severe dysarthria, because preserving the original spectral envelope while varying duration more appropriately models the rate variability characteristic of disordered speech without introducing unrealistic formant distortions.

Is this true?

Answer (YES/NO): NO